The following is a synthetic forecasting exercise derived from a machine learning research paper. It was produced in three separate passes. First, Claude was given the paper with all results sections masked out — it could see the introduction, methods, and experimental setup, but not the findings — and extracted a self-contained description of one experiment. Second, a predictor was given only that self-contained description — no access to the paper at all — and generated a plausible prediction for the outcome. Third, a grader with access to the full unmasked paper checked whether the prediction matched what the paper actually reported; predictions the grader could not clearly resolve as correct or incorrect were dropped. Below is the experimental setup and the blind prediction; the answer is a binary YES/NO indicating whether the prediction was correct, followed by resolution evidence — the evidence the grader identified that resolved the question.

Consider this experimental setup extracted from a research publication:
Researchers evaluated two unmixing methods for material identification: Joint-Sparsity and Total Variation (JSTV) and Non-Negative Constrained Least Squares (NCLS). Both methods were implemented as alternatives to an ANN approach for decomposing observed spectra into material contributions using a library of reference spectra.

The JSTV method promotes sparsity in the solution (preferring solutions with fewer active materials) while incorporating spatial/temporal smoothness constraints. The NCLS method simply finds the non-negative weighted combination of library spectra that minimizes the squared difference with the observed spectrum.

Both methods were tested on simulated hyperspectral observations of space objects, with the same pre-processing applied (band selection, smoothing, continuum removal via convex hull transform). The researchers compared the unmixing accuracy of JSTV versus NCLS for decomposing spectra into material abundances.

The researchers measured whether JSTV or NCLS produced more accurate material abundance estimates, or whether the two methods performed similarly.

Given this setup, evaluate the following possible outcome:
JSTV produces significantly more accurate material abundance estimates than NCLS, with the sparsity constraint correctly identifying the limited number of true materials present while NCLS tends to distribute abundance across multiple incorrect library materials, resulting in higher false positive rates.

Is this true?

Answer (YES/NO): NO